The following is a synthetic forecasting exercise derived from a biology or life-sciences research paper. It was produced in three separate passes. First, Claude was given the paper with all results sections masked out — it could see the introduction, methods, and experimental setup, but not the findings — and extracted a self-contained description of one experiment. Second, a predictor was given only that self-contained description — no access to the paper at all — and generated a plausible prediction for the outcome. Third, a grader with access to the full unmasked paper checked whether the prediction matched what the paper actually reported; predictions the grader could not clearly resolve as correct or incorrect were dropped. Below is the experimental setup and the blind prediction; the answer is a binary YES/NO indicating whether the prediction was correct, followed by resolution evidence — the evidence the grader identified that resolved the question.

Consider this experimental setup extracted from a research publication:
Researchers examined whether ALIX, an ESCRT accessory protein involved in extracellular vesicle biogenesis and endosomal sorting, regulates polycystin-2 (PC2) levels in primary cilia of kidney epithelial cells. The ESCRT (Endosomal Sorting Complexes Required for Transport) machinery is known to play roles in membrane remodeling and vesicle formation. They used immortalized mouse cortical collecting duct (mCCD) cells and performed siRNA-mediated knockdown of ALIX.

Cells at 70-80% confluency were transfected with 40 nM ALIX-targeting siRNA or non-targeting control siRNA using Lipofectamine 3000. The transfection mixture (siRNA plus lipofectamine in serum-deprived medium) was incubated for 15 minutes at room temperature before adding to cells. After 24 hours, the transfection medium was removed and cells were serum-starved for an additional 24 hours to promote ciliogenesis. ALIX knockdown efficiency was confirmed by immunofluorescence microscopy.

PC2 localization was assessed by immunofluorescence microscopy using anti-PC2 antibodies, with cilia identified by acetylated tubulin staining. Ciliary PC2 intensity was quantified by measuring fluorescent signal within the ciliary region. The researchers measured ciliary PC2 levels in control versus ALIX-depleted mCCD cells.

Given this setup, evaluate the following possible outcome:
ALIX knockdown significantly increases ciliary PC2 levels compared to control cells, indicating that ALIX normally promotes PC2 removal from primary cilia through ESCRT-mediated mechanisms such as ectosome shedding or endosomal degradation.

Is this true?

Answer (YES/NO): NO